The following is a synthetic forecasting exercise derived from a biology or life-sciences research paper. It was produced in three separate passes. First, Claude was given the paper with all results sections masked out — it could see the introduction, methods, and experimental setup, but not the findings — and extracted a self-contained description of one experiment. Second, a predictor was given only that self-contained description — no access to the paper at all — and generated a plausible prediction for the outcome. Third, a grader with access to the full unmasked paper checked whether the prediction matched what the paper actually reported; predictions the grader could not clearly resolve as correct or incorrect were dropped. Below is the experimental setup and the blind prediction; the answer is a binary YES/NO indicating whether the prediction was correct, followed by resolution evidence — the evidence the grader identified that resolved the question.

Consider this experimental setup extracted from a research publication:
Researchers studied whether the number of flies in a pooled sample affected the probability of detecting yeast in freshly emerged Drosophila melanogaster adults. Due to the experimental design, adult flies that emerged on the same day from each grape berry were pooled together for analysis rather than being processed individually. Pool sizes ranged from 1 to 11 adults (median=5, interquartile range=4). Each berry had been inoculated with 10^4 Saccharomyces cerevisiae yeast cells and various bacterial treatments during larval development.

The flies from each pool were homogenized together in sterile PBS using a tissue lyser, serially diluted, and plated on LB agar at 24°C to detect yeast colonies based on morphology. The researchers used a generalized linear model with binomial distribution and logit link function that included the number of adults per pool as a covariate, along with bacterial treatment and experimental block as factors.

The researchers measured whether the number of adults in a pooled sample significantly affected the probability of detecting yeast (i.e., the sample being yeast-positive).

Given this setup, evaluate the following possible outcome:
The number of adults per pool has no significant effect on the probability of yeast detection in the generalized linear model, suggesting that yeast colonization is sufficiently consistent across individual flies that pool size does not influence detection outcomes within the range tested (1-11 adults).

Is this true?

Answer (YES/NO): NO